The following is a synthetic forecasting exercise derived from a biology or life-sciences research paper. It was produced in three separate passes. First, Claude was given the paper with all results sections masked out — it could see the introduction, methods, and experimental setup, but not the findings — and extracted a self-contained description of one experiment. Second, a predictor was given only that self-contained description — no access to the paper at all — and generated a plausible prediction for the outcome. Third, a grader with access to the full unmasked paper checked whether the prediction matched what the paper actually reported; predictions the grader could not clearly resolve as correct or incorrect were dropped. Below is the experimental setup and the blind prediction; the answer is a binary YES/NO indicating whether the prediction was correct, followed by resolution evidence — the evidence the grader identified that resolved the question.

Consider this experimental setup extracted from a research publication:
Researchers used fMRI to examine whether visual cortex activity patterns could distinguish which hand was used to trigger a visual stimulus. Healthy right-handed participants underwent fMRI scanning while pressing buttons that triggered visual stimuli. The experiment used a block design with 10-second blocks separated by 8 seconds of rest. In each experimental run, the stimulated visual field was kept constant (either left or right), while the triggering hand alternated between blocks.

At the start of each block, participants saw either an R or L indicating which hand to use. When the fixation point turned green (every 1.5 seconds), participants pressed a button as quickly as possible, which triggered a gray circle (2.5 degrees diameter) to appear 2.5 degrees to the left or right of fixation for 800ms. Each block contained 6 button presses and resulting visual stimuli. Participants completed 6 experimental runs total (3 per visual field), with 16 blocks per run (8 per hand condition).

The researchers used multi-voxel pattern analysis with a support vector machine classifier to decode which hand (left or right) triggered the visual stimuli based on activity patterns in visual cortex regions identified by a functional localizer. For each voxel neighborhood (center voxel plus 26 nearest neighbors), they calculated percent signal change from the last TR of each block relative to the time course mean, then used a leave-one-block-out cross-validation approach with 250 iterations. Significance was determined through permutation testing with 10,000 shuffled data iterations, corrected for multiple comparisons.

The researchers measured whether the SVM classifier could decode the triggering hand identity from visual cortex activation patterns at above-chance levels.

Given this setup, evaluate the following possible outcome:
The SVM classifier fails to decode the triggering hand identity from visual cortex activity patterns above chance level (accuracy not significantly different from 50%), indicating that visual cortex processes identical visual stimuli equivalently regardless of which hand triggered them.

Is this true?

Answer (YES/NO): NO